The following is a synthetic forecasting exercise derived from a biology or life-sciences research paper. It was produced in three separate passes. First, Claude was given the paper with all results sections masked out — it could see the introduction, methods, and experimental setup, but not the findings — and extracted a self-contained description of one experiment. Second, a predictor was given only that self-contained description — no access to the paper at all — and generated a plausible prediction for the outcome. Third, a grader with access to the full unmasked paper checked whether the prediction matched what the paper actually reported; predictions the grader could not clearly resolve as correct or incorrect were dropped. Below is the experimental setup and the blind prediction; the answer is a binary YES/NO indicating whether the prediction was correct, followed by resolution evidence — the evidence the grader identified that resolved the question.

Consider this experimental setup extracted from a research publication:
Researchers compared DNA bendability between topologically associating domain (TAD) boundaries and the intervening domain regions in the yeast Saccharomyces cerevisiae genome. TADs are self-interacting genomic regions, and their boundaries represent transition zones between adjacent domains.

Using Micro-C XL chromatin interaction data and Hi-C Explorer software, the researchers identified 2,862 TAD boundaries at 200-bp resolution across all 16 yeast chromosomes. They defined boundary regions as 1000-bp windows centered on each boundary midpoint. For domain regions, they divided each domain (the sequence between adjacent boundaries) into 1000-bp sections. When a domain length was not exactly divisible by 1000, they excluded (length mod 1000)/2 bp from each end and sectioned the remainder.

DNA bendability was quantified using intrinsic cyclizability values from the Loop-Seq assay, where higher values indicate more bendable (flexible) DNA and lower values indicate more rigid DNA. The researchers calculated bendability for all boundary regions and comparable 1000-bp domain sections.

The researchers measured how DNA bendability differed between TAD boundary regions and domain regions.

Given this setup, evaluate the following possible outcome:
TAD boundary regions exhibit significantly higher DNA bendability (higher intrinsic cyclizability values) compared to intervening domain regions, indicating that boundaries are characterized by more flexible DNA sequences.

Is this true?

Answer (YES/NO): NO